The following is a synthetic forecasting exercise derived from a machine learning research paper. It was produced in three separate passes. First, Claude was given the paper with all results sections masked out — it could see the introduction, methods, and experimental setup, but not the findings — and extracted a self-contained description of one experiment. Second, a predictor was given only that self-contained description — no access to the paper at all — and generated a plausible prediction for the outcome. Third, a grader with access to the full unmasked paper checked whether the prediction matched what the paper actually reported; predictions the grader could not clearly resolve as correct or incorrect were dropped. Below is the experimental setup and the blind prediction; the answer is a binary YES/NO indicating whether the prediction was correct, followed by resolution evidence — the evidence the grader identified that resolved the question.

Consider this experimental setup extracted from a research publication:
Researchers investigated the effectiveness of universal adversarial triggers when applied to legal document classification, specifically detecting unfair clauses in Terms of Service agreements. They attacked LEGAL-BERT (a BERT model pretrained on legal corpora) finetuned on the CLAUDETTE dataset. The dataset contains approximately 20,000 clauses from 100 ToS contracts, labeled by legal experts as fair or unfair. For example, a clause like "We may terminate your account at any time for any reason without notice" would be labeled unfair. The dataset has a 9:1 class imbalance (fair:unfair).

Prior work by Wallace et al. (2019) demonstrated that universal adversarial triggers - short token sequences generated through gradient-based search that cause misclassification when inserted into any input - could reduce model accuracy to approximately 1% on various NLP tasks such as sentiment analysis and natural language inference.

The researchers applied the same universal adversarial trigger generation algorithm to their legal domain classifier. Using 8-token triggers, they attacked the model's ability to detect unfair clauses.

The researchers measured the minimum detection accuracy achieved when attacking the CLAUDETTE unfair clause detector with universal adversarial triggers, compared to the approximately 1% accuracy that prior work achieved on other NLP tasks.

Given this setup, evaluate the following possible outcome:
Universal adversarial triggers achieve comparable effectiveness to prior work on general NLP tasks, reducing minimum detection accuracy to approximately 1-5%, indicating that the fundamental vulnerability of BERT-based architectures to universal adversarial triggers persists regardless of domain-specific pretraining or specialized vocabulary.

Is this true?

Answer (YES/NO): NO